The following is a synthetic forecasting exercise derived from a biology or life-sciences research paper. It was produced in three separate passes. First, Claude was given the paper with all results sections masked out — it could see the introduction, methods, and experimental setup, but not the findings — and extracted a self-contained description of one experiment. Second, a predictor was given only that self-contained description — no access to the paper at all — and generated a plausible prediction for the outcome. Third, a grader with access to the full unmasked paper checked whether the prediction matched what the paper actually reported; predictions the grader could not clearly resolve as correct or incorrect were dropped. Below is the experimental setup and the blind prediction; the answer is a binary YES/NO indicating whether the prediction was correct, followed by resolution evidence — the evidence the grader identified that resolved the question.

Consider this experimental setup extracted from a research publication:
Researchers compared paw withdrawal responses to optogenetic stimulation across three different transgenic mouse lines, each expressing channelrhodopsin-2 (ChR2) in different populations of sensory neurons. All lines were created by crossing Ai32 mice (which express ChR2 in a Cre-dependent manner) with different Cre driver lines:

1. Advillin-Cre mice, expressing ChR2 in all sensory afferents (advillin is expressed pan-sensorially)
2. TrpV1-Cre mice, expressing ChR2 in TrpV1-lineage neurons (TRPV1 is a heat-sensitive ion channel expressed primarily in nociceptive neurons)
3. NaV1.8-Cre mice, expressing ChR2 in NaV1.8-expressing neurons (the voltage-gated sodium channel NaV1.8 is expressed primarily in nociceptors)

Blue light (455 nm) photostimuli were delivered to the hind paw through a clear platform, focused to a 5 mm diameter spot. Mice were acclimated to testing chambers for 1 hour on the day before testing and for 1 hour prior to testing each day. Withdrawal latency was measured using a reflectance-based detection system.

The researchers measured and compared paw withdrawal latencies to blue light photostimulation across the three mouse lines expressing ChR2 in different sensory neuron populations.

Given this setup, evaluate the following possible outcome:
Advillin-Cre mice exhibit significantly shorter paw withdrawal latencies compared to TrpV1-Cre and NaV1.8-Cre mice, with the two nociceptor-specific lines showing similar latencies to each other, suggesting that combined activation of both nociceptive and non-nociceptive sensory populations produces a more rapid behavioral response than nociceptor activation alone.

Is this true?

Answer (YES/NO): NO